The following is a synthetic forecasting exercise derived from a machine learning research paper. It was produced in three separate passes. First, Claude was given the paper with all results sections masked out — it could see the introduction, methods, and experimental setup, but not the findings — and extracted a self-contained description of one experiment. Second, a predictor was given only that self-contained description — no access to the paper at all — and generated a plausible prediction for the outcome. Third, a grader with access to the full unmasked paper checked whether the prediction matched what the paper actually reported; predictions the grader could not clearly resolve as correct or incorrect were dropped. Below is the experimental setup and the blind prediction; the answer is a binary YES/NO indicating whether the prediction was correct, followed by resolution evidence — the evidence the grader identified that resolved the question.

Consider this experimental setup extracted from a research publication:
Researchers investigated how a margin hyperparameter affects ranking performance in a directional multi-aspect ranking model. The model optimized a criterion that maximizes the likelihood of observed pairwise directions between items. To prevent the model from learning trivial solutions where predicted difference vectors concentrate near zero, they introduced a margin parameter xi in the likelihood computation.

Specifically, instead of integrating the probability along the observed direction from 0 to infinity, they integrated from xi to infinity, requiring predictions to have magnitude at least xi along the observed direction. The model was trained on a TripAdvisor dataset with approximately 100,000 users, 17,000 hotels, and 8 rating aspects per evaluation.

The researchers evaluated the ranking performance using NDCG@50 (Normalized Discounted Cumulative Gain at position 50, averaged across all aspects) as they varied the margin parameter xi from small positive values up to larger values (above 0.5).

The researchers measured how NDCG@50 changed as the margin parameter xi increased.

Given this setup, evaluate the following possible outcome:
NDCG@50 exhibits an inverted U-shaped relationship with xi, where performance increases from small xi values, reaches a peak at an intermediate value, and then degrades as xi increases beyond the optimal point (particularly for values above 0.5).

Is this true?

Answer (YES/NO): YES